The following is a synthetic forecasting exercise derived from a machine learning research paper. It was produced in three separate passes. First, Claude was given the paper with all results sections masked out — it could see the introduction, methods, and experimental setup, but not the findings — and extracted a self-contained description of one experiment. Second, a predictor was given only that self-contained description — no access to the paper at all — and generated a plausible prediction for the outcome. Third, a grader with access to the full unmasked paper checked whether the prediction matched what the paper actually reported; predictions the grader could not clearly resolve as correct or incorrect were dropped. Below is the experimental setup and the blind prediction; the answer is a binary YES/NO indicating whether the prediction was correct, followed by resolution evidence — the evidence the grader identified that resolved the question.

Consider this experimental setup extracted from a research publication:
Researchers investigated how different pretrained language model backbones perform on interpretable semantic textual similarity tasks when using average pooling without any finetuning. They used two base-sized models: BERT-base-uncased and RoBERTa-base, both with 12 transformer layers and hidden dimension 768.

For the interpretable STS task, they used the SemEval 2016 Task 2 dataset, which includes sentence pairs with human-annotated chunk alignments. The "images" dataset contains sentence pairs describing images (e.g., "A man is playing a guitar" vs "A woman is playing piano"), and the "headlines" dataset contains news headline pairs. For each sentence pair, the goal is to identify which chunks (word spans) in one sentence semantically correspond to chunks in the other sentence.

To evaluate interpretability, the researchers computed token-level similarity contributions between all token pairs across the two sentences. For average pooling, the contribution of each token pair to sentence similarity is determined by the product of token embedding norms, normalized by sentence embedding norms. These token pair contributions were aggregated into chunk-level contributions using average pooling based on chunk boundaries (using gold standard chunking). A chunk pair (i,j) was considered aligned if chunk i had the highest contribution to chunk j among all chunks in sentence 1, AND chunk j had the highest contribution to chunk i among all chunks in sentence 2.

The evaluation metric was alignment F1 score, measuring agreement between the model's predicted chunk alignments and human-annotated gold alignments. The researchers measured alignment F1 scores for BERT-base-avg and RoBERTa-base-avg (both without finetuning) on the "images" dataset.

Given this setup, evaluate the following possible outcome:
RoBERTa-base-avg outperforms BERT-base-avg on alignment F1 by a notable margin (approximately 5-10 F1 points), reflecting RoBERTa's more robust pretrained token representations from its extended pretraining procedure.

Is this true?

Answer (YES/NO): NO